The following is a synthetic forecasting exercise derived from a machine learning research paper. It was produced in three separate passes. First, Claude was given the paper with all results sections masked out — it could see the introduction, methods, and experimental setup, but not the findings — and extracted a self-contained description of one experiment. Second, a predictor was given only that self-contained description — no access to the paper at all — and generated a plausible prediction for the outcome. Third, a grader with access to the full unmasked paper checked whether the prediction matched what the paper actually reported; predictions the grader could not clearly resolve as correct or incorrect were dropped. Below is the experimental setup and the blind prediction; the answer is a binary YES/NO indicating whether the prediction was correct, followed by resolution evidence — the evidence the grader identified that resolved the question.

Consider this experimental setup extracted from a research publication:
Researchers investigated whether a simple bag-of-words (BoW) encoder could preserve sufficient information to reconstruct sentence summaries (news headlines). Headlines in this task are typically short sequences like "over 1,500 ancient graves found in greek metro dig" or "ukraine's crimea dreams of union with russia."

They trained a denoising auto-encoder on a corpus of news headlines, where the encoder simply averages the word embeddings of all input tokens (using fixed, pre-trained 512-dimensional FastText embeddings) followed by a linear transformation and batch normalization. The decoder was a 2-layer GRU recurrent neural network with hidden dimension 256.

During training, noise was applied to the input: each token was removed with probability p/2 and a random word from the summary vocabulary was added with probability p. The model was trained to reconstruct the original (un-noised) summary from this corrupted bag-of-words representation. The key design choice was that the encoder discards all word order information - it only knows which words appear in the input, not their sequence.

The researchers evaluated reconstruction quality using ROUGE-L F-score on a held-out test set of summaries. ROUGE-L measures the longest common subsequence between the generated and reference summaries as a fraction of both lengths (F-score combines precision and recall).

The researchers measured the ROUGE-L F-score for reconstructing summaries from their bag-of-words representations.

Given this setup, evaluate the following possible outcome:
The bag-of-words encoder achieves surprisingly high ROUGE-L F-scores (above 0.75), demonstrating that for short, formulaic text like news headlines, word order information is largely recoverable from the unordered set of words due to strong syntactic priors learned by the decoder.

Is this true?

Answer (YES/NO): NO